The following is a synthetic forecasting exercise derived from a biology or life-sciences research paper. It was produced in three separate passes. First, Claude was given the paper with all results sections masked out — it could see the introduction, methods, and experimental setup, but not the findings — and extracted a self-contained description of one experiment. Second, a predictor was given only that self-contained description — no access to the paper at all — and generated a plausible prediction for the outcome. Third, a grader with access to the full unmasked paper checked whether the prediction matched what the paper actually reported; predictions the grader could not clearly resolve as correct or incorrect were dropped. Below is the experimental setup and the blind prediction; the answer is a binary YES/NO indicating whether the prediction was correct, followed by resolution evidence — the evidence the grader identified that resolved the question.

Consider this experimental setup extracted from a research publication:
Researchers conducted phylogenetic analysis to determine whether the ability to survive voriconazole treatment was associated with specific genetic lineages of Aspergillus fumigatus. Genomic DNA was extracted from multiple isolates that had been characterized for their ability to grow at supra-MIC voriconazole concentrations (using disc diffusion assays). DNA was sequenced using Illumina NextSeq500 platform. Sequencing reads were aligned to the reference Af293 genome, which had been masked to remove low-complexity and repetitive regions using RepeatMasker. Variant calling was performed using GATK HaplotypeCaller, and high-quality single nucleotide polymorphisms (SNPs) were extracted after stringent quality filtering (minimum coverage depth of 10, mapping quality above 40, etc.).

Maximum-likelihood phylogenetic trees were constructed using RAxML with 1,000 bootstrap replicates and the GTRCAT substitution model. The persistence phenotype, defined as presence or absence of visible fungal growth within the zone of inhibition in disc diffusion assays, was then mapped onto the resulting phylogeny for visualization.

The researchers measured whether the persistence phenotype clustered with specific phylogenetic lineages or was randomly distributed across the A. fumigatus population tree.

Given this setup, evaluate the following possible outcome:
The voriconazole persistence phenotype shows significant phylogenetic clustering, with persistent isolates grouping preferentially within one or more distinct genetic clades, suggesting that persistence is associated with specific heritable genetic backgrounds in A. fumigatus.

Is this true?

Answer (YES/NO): NO